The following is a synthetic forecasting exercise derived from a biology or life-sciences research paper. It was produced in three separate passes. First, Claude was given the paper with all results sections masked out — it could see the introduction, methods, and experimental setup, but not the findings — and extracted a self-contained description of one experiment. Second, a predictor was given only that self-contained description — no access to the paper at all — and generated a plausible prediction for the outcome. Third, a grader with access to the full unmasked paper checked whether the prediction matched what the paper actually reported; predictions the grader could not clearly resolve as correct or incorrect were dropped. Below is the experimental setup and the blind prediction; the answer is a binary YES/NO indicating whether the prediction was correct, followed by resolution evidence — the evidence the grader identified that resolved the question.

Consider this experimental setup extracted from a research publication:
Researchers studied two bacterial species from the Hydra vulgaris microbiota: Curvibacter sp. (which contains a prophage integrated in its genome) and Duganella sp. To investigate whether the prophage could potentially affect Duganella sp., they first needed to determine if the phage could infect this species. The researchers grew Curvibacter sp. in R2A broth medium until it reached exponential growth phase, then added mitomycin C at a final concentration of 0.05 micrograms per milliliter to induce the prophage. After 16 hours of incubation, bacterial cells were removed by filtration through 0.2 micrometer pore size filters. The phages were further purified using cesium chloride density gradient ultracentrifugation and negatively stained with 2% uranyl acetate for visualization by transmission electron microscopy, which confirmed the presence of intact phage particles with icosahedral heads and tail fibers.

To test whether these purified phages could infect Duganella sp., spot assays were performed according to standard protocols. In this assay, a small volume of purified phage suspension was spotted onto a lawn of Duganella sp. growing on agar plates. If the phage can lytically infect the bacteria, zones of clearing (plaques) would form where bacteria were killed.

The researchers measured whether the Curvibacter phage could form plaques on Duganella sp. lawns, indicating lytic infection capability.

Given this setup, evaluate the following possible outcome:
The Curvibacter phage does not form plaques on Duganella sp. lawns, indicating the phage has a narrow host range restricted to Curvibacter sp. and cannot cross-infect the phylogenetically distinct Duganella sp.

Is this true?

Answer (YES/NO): NO